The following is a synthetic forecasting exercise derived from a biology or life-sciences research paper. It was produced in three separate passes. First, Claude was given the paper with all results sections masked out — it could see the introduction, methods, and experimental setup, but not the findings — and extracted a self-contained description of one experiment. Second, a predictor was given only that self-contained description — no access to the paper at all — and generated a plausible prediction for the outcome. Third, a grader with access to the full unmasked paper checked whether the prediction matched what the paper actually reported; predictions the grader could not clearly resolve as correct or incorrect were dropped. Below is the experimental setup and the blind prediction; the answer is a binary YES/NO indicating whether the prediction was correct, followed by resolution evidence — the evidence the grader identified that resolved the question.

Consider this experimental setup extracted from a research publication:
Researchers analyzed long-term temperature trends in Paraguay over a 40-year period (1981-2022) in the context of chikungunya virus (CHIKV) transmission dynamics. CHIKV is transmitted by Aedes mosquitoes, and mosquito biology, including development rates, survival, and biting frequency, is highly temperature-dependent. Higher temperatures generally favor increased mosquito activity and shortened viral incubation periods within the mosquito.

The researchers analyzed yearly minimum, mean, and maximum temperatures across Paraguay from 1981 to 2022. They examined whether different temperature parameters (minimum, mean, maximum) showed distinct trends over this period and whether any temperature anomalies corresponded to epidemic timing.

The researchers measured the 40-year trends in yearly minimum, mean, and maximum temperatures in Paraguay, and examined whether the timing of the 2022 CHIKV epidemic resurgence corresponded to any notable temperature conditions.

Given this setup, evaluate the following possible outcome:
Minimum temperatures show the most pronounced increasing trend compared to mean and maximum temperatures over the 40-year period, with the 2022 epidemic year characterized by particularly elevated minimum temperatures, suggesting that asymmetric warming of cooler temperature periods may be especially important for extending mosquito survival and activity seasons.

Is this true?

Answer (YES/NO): NO